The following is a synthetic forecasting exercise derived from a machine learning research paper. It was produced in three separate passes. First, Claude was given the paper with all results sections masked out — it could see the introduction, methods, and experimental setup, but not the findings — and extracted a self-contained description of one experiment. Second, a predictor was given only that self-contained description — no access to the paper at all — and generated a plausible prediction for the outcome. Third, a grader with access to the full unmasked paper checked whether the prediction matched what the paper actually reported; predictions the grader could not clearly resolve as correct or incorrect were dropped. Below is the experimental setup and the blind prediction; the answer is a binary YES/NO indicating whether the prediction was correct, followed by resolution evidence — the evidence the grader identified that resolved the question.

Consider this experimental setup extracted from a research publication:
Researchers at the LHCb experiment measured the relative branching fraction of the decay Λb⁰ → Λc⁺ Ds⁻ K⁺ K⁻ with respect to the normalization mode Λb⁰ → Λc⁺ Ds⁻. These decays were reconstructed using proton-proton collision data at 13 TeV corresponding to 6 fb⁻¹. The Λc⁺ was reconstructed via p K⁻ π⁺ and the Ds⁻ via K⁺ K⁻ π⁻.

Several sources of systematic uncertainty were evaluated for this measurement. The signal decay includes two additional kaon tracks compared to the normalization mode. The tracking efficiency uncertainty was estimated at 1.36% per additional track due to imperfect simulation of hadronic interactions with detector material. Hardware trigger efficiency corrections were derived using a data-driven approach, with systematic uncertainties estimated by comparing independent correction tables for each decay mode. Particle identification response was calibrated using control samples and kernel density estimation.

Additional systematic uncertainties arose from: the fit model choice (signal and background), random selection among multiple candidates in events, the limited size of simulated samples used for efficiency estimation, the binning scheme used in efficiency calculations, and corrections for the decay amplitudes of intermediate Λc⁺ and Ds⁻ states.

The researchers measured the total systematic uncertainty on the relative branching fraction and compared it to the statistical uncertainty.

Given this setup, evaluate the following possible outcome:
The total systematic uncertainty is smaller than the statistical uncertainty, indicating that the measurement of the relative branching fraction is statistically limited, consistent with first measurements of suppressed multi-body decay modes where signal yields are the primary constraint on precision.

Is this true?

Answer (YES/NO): YES